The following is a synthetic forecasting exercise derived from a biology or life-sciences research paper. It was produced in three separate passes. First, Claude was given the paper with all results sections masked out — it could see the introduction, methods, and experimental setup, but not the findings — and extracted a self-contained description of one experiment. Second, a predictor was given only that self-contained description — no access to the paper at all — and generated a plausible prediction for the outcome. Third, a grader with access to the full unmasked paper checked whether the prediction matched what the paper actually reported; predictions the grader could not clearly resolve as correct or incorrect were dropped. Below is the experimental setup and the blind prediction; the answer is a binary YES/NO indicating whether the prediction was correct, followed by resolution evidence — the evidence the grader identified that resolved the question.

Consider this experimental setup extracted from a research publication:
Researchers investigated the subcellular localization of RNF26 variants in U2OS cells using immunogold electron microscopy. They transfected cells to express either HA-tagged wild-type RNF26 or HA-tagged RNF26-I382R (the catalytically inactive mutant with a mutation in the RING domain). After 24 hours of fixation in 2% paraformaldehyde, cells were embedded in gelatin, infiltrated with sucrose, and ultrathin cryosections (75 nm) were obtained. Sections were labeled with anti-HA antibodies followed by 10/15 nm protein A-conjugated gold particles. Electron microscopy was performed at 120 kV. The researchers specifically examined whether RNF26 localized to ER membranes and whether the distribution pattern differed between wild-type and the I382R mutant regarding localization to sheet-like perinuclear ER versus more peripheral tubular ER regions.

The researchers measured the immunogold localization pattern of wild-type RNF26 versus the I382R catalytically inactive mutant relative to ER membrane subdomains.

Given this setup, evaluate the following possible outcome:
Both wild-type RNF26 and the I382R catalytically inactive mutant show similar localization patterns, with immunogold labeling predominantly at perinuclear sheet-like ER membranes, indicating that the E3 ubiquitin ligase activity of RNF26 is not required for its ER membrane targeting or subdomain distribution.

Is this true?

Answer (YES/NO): NO